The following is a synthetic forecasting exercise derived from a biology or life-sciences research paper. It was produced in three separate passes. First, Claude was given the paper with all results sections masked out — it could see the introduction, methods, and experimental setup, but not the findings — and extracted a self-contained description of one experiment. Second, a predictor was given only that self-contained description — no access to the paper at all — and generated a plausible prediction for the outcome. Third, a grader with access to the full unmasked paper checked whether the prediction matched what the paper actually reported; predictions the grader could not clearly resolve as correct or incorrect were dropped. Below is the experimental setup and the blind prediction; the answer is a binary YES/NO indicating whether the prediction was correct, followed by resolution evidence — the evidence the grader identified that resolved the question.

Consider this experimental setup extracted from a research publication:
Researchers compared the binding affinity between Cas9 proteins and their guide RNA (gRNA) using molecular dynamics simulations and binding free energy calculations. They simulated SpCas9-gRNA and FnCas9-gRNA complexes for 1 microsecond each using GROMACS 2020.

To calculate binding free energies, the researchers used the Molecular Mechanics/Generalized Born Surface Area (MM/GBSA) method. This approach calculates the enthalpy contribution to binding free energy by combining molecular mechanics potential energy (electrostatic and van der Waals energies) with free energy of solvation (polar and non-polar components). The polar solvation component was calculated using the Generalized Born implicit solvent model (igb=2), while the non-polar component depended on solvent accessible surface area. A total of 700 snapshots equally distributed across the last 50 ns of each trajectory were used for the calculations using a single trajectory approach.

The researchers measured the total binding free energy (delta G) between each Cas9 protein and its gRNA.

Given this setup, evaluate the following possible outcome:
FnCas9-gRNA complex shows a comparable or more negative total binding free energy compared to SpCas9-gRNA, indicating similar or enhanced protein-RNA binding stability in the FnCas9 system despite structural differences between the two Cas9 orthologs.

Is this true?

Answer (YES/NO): YES